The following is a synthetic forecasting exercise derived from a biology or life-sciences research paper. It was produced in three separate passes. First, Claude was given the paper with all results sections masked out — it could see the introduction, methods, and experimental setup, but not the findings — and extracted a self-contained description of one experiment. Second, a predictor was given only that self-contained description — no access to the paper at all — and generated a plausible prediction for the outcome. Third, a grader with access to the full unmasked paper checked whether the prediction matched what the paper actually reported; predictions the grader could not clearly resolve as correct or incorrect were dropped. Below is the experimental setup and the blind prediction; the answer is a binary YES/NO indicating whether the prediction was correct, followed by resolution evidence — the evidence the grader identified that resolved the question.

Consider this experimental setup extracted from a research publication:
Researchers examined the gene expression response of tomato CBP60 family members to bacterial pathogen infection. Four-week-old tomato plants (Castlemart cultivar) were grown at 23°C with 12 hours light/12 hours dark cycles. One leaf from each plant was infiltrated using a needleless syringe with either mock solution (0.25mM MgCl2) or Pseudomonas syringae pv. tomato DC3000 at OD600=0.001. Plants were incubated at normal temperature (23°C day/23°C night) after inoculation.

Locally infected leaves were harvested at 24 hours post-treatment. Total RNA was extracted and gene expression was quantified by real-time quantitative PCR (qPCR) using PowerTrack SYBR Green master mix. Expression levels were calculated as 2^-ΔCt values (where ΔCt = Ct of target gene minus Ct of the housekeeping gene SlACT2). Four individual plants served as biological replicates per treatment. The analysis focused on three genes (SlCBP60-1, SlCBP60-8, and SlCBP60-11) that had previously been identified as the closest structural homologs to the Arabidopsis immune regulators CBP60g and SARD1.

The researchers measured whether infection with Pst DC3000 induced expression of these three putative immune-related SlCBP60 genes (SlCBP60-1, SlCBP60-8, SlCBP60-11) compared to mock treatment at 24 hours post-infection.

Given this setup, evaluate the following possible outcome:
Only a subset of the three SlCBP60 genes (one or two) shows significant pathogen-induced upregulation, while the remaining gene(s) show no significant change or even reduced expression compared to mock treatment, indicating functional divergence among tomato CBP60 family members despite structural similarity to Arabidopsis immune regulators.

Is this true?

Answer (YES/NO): YES